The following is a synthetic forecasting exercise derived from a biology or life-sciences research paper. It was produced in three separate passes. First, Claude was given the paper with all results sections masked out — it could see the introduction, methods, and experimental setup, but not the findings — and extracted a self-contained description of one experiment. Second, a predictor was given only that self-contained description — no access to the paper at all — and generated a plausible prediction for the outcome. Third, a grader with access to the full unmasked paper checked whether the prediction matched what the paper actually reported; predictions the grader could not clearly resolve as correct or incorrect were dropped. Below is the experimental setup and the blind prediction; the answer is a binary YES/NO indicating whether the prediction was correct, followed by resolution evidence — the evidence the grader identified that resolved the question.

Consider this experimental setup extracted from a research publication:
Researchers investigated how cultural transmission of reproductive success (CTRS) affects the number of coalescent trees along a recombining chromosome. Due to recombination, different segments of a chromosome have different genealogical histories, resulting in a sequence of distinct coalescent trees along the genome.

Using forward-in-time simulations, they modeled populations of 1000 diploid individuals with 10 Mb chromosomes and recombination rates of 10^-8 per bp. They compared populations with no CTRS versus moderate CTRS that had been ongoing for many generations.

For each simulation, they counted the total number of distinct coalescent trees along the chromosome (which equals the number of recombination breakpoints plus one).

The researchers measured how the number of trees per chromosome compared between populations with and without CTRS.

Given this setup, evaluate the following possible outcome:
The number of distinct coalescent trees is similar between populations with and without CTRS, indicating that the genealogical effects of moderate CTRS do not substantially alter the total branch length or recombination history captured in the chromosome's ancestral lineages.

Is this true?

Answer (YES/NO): NO